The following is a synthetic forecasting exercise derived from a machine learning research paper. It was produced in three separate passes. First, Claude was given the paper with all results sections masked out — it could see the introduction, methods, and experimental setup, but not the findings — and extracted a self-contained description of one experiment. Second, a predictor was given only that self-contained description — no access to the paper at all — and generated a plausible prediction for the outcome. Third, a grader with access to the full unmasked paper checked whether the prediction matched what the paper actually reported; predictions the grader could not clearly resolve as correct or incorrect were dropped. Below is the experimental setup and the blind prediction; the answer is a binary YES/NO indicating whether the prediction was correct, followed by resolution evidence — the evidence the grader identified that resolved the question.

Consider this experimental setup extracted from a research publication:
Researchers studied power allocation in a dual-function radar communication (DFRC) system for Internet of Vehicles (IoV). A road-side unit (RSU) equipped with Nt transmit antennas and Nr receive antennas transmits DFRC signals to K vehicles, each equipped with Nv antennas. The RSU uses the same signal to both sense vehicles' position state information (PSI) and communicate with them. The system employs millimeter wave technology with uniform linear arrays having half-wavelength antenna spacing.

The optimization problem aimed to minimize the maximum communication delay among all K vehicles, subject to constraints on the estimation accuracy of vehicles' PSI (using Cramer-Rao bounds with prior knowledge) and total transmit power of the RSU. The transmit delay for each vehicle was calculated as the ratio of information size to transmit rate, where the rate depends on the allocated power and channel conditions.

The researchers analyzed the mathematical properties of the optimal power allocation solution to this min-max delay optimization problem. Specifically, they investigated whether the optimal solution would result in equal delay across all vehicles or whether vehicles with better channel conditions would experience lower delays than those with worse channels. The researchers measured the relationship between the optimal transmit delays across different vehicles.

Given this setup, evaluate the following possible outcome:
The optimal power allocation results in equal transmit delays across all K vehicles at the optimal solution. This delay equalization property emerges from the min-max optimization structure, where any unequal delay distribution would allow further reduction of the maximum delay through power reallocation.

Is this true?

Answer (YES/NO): YES